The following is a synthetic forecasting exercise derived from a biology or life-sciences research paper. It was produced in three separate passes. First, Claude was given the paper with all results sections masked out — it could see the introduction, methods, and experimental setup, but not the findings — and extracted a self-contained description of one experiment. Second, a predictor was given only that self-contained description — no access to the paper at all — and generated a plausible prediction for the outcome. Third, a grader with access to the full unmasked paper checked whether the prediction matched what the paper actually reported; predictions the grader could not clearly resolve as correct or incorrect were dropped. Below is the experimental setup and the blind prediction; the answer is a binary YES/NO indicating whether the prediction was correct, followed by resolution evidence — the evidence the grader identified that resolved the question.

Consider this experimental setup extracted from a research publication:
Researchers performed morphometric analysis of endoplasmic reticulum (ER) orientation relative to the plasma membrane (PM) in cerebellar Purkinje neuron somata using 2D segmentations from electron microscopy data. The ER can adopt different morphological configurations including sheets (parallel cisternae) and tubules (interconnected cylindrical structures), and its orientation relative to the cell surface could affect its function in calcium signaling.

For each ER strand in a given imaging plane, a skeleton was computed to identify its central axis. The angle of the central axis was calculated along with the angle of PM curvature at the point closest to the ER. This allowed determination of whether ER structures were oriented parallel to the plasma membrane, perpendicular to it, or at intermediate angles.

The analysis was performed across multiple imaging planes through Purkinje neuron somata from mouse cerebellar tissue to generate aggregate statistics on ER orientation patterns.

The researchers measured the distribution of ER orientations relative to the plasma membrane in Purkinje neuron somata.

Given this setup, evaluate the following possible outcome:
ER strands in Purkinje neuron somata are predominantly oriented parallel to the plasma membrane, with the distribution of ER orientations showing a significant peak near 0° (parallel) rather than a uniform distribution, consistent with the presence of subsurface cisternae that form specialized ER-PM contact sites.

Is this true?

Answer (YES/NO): YES